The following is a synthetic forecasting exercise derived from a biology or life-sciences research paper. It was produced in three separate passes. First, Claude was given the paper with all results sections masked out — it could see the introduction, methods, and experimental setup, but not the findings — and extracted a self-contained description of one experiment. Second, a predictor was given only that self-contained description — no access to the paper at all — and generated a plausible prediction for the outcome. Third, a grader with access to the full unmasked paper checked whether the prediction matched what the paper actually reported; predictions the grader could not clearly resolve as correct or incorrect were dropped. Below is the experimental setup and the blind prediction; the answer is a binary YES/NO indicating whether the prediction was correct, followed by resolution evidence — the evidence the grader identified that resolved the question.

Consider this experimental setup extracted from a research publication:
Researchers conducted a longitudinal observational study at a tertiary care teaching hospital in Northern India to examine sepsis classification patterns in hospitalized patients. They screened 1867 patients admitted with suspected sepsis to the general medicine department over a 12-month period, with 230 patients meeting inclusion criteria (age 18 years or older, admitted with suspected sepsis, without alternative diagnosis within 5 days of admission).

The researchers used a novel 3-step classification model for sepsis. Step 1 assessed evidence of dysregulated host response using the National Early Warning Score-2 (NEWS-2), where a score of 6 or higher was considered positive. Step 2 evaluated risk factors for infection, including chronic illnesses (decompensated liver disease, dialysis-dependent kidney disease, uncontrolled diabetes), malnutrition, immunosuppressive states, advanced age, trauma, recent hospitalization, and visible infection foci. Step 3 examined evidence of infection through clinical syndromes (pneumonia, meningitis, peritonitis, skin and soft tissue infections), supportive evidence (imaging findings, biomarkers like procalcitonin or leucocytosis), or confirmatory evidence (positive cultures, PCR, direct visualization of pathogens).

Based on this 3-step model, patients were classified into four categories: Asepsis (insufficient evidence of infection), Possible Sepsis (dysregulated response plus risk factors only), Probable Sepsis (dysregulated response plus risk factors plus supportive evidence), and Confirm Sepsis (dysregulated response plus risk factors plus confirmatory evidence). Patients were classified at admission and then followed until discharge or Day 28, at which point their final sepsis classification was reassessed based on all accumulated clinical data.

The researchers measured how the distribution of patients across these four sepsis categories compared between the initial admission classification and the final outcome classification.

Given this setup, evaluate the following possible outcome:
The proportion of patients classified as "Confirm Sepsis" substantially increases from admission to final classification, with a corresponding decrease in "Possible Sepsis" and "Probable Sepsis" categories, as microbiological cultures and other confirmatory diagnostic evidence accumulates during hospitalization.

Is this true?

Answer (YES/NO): NO